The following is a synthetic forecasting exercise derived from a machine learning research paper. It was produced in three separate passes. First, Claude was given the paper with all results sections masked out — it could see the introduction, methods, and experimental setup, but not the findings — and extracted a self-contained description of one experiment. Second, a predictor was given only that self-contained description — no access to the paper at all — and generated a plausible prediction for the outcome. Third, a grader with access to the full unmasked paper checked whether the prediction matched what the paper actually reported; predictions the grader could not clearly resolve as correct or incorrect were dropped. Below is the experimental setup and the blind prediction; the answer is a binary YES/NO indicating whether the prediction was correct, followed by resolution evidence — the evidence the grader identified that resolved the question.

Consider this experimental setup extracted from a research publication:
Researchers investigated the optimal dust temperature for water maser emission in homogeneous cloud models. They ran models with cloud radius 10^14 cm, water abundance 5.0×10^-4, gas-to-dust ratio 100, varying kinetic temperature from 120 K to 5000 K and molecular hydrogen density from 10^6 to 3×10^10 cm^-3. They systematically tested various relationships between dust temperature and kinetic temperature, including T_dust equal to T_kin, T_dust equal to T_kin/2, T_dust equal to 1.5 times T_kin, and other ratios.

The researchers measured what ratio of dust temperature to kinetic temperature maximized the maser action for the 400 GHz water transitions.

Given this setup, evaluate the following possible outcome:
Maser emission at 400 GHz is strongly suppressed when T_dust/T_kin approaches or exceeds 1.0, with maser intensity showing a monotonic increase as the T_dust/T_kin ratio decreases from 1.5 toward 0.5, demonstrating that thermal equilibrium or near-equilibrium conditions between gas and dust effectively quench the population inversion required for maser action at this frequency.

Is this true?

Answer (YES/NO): YES